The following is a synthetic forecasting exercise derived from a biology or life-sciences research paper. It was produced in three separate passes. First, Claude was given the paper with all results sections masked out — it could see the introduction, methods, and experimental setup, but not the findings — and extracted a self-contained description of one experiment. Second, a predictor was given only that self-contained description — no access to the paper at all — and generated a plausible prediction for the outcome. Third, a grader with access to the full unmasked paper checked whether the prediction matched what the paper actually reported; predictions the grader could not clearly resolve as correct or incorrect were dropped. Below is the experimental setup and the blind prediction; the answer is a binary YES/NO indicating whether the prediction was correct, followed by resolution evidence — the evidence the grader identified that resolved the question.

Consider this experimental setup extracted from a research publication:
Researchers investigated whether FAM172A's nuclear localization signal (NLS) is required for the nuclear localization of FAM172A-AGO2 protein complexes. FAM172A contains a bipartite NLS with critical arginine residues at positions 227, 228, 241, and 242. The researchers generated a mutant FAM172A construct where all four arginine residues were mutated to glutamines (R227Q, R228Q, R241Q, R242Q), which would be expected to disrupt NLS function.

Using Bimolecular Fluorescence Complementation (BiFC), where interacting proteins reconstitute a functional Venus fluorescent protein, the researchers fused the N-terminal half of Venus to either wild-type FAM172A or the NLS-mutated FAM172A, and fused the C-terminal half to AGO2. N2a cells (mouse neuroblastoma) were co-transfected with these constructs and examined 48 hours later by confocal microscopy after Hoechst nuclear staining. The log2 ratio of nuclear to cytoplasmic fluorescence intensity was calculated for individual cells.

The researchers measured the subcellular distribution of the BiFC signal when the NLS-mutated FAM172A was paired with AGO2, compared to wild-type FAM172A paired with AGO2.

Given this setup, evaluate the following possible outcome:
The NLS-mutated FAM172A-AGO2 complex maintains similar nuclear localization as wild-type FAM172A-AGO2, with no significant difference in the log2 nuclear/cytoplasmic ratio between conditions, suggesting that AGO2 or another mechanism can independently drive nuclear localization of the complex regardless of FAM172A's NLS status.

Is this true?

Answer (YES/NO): NO